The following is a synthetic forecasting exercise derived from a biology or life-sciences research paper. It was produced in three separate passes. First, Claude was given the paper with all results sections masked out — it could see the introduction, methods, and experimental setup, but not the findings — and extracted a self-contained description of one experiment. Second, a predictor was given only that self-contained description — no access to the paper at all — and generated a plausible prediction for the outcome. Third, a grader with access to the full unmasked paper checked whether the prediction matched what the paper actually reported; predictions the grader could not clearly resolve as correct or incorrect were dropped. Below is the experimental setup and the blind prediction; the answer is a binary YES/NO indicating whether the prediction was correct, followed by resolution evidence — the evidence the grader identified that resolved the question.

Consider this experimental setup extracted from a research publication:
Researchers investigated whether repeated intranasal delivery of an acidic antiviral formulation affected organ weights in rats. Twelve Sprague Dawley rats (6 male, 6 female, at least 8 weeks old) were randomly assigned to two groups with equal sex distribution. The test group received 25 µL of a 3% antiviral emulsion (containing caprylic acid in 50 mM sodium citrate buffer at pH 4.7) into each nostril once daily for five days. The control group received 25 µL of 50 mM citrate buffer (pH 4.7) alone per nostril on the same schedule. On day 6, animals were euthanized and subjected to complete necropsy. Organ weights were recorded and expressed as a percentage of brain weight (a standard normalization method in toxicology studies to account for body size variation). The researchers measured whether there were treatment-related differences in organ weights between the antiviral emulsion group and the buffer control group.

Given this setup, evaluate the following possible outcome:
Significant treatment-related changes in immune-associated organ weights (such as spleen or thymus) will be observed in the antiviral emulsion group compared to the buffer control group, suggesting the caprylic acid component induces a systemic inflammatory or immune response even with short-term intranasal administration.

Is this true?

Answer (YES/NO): NO